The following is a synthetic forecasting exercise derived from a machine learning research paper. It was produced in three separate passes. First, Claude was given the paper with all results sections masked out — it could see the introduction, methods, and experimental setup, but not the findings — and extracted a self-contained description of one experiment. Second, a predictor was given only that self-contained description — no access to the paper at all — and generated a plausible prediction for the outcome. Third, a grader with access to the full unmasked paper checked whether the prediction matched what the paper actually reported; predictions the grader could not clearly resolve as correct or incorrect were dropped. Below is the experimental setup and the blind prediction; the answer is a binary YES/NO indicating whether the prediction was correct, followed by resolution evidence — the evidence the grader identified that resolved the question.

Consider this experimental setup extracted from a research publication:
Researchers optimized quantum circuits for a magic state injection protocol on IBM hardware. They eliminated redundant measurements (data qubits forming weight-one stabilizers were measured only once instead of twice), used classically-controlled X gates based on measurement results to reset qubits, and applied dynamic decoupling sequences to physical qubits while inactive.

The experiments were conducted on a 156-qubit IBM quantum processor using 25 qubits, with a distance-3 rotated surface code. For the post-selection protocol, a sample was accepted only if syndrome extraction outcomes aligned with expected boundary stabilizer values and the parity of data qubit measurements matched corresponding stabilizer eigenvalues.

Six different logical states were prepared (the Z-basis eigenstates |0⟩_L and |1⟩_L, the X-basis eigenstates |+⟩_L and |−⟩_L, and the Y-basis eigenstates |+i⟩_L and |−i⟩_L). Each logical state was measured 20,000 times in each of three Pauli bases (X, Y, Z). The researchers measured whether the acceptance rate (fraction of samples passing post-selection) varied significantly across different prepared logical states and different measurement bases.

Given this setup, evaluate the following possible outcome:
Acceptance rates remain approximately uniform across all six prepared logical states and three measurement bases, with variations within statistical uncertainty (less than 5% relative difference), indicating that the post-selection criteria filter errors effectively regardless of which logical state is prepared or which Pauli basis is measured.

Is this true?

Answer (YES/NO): NO